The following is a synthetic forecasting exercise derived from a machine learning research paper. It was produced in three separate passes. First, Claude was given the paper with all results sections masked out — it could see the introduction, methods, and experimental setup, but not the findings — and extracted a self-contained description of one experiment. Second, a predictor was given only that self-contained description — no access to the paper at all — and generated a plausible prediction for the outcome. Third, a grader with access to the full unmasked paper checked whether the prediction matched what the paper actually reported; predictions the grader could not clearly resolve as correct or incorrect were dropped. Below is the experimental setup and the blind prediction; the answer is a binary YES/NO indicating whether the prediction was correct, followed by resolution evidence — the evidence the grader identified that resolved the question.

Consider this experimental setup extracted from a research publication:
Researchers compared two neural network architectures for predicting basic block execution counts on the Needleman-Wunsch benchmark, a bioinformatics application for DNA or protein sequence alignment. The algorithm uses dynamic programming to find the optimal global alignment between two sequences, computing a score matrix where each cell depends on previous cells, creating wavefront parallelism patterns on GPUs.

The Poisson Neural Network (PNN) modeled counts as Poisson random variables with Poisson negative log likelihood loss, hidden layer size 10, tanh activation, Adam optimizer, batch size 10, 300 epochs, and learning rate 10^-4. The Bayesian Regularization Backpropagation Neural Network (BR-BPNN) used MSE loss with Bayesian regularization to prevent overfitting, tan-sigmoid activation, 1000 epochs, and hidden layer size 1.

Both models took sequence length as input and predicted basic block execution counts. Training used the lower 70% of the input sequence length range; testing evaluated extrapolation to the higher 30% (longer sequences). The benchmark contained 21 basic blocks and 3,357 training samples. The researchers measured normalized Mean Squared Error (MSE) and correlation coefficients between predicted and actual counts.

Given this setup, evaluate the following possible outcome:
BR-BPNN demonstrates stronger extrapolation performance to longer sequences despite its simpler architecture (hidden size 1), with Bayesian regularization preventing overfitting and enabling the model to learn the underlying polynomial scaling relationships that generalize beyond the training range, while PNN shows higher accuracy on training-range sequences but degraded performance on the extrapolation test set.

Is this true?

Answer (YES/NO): NO